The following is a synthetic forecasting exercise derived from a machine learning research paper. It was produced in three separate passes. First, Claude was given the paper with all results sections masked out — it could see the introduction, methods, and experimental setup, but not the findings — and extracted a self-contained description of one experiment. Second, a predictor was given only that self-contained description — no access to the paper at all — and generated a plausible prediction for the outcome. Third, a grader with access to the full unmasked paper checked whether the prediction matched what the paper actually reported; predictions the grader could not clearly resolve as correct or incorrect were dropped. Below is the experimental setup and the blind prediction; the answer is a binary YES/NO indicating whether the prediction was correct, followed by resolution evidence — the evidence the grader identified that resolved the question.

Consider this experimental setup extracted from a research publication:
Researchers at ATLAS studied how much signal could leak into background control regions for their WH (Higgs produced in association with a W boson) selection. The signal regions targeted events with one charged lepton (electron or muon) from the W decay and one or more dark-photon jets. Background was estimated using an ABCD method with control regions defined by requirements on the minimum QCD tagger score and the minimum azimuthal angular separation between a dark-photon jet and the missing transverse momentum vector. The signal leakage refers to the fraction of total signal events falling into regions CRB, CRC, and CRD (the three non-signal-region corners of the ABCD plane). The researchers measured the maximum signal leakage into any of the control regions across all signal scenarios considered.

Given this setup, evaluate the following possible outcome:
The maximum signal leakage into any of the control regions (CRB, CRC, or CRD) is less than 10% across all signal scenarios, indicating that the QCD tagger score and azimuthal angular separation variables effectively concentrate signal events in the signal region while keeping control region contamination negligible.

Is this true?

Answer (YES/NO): NO